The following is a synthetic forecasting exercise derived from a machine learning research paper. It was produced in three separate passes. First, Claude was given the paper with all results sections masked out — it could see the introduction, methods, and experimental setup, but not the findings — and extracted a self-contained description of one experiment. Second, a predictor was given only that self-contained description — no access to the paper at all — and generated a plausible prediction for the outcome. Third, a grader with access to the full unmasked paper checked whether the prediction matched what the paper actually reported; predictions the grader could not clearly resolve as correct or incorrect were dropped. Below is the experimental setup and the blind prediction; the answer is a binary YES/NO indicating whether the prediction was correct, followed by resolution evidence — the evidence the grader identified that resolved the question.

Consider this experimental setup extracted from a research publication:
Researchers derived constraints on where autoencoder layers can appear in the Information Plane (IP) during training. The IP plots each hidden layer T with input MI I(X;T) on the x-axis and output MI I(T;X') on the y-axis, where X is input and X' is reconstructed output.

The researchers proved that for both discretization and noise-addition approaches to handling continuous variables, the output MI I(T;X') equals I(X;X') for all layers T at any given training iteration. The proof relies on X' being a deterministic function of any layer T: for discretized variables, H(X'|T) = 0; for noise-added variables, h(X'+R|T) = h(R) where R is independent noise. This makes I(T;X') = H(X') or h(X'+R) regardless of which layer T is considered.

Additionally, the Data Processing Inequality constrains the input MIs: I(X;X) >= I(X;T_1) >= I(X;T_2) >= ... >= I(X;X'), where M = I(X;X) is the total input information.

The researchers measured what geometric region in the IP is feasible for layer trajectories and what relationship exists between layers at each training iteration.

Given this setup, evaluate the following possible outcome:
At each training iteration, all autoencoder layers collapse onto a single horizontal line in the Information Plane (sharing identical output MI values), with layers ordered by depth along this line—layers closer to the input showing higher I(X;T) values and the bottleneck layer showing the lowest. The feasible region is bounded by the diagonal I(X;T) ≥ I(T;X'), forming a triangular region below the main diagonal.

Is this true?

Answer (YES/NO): NO